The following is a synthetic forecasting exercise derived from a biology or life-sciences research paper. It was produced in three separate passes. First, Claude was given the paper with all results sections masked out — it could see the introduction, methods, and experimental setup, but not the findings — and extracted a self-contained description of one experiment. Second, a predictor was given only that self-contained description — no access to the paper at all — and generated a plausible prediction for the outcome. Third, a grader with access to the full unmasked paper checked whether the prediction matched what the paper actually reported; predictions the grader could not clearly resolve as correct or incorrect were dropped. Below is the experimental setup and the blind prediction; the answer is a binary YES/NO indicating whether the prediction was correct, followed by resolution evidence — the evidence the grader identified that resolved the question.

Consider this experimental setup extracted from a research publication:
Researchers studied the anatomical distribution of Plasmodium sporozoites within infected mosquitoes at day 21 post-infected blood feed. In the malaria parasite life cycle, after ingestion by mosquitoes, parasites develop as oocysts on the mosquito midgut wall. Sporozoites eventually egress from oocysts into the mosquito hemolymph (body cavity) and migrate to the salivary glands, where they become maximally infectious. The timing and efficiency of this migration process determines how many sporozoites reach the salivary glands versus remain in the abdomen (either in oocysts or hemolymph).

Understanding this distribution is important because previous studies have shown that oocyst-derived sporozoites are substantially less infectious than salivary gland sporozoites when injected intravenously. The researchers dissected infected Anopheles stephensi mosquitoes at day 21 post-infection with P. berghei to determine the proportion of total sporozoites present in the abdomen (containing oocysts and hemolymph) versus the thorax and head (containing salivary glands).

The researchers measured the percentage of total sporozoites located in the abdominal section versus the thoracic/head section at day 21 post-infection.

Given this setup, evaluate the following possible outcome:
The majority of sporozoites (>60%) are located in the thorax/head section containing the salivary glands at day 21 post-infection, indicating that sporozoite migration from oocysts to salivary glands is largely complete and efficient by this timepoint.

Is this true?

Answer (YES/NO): NO